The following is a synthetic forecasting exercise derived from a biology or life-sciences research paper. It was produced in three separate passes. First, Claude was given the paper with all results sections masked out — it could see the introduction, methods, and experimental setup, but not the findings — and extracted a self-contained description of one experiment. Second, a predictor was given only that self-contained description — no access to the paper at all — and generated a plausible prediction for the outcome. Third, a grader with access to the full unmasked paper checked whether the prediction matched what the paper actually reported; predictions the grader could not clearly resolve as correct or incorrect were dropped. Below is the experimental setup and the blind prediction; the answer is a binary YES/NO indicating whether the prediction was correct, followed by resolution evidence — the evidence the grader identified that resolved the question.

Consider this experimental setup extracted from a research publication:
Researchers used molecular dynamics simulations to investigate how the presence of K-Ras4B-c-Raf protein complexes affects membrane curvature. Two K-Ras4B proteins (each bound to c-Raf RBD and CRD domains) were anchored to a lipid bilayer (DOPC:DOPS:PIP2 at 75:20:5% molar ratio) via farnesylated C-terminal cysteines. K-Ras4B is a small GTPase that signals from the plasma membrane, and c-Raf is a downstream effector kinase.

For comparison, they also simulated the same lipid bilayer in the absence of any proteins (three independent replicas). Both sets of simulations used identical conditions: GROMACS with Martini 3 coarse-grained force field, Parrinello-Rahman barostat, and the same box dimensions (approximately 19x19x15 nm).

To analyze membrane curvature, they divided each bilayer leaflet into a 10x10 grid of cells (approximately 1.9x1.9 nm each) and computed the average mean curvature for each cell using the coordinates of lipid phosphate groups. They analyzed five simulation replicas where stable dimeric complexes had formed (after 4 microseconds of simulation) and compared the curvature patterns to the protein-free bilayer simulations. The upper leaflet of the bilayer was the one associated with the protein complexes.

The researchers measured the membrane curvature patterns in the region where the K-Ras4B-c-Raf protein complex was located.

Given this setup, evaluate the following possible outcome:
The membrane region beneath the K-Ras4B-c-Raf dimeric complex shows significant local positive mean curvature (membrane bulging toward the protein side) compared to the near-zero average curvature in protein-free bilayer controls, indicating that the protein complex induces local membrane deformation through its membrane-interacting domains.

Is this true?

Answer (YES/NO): NO